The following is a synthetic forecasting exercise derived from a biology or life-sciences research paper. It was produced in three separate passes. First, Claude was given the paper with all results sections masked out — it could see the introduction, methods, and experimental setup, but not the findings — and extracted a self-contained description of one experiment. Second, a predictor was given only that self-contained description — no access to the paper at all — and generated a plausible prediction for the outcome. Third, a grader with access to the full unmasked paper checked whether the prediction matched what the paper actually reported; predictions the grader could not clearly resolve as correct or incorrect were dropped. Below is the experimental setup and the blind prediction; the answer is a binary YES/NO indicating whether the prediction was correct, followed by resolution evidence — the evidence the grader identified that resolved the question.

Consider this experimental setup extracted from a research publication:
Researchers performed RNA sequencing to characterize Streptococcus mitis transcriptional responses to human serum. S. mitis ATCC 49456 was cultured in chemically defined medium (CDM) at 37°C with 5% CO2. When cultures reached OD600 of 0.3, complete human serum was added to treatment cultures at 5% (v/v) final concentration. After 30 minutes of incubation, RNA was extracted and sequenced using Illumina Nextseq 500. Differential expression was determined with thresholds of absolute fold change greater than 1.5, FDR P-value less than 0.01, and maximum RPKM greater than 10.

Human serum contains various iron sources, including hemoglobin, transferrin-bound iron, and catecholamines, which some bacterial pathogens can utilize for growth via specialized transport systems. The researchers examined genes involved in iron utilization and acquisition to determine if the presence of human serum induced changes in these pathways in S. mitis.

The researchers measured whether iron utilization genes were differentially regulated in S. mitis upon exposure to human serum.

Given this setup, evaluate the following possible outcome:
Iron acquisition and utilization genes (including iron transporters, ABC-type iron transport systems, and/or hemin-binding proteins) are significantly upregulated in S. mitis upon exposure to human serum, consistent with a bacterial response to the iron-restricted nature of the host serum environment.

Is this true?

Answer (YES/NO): NO